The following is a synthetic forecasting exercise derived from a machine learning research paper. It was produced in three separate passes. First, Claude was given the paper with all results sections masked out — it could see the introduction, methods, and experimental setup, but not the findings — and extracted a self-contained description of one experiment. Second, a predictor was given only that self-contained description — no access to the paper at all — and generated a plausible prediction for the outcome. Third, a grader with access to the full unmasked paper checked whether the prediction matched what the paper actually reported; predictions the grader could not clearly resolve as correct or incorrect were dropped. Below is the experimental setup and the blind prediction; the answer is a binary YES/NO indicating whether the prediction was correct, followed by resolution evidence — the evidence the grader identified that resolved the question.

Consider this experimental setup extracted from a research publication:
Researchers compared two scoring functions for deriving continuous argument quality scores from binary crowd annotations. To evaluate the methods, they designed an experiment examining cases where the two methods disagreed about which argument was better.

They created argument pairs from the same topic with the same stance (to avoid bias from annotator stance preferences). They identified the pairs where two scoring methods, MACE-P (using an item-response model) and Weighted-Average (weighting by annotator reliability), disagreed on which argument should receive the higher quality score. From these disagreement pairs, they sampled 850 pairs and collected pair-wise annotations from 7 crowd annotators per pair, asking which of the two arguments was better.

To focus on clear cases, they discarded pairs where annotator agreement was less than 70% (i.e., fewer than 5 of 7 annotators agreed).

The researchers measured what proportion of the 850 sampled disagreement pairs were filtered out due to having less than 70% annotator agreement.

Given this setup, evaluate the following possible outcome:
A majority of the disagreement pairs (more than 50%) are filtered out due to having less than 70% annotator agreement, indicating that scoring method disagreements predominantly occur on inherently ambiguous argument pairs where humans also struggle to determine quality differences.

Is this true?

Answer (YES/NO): NO